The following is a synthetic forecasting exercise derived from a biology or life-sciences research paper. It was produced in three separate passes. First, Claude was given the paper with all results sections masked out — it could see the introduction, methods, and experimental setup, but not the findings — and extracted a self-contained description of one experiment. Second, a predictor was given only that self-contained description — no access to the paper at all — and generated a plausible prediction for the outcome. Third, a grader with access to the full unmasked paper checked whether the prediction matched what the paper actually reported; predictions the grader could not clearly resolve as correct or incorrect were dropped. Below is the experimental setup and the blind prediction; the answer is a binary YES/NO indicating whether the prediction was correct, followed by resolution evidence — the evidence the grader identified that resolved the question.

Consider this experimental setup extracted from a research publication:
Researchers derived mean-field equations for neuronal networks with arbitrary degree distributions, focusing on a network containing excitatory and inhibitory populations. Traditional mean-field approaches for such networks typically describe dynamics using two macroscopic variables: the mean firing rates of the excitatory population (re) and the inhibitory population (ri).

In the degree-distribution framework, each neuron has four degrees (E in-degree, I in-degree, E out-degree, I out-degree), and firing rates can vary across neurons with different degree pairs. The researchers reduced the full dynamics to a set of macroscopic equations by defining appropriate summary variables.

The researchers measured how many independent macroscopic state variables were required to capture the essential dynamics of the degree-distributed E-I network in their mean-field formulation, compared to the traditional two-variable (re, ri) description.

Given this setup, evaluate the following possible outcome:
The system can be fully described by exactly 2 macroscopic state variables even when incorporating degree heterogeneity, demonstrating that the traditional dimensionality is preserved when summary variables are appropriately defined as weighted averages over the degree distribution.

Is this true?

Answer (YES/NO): NO